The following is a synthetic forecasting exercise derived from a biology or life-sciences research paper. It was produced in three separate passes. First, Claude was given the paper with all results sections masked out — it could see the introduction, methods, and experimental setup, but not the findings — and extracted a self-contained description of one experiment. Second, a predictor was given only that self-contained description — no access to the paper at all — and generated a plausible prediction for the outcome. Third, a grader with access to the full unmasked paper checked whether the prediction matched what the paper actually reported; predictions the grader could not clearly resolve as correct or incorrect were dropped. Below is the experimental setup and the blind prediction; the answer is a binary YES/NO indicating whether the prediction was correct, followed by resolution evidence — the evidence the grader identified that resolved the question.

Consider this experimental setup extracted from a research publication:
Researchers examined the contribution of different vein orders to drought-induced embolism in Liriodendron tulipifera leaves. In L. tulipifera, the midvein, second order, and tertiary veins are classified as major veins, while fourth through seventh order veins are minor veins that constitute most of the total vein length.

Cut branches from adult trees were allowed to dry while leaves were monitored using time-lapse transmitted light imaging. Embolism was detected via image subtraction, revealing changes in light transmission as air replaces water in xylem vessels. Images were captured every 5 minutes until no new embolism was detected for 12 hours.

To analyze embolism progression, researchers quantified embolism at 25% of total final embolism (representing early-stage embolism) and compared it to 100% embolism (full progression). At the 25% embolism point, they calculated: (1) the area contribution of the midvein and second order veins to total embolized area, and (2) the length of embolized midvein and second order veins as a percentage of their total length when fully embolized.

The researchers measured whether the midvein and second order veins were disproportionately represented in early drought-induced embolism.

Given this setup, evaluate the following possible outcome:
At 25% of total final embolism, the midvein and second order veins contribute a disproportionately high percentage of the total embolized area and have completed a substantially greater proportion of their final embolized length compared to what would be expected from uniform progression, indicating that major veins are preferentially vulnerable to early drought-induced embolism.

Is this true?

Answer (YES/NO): YES